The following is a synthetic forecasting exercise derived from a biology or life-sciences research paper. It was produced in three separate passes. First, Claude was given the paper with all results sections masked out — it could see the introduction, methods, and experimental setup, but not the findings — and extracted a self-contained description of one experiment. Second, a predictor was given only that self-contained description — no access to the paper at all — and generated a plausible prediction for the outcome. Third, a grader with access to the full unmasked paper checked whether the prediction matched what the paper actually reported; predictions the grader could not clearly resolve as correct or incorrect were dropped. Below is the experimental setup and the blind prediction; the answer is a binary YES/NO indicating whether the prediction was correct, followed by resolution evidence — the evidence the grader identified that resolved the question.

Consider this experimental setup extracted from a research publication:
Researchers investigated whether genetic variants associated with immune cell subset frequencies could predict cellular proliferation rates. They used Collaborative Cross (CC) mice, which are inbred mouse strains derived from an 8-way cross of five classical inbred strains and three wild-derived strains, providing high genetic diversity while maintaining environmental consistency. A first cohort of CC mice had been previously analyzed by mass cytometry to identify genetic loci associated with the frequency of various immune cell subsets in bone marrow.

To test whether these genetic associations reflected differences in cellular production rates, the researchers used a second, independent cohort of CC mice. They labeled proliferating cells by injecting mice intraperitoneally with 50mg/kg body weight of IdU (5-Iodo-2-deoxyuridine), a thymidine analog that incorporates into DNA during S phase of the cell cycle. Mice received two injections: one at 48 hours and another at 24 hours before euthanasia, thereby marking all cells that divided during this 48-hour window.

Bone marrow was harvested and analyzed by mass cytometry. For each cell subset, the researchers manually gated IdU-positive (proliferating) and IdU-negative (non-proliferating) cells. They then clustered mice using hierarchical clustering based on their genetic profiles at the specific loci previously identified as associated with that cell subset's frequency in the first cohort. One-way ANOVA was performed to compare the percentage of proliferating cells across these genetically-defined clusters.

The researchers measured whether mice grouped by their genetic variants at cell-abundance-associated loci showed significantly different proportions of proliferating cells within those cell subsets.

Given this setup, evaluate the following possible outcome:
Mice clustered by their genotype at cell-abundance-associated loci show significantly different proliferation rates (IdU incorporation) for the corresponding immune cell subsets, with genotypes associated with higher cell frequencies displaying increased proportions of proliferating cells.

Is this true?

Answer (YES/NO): YES